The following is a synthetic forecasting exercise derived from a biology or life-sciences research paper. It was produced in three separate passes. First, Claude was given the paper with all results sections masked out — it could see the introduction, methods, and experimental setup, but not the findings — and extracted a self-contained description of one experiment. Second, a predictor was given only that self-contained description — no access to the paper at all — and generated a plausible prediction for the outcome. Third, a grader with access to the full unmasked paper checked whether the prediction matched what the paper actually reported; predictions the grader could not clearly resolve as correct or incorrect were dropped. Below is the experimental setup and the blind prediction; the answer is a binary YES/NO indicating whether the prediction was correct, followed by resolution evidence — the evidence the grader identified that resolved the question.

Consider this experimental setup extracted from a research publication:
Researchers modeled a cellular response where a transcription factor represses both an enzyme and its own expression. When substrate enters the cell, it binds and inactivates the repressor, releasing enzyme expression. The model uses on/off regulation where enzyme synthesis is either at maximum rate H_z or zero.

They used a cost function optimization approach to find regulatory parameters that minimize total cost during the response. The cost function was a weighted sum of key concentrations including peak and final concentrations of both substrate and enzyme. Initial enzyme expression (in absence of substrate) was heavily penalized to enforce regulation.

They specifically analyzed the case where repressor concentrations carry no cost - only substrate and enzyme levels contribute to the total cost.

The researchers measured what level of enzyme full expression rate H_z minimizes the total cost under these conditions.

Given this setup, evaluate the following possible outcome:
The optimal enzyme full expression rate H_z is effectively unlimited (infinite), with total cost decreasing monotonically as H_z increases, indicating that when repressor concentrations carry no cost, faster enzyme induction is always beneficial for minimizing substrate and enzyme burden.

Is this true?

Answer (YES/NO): YES